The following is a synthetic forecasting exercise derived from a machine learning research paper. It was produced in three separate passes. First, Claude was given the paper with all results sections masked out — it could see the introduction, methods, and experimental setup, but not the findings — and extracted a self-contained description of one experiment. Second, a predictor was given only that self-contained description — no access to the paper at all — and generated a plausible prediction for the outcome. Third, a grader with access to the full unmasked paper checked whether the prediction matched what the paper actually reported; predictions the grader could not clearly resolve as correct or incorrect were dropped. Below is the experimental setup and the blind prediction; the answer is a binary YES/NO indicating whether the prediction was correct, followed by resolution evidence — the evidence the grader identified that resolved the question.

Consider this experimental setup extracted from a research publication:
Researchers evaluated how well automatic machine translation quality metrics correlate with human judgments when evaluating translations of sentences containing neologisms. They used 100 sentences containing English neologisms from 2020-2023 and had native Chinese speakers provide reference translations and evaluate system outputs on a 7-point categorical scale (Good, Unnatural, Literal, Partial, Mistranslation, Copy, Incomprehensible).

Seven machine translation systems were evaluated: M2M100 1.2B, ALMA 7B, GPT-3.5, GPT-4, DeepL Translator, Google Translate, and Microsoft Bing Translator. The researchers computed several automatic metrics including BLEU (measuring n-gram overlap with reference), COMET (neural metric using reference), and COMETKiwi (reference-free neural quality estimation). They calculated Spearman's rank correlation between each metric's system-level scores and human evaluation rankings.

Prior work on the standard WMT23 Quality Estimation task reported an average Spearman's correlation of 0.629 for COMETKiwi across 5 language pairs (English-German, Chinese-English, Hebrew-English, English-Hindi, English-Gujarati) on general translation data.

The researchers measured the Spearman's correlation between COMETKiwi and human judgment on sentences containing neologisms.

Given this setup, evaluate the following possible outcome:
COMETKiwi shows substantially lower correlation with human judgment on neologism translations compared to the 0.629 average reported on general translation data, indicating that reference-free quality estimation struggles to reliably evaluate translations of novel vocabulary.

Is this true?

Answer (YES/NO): YES